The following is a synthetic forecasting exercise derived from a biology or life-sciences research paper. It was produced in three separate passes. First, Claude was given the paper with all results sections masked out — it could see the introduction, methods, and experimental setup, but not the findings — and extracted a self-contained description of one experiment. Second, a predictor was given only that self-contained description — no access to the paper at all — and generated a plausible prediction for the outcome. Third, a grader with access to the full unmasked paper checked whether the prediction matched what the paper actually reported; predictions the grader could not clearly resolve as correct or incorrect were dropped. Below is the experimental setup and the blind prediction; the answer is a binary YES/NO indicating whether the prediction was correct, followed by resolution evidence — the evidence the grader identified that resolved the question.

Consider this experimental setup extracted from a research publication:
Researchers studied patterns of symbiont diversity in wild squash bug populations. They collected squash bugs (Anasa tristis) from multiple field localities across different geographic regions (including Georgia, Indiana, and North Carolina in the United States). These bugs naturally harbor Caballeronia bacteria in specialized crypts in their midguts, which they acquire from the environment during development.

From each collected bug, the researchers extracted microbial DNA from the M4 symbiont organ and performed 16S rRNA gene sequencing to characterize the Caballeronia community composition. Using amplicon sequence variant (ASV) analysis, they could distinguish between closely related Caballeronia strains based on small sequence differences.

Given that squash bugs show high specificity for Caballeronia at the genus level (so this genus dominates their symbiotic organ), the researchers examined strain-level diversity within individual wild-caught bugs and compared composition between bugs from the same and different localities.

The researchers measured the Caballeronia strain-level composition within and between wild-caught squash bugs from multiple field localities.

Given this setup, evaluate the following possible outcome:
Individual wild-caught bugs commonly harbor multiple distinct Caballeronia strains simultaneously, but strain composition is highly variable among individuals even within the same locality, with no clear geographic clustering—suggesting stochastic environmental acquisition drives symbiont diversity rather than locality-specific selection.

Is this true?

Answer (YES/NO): NO